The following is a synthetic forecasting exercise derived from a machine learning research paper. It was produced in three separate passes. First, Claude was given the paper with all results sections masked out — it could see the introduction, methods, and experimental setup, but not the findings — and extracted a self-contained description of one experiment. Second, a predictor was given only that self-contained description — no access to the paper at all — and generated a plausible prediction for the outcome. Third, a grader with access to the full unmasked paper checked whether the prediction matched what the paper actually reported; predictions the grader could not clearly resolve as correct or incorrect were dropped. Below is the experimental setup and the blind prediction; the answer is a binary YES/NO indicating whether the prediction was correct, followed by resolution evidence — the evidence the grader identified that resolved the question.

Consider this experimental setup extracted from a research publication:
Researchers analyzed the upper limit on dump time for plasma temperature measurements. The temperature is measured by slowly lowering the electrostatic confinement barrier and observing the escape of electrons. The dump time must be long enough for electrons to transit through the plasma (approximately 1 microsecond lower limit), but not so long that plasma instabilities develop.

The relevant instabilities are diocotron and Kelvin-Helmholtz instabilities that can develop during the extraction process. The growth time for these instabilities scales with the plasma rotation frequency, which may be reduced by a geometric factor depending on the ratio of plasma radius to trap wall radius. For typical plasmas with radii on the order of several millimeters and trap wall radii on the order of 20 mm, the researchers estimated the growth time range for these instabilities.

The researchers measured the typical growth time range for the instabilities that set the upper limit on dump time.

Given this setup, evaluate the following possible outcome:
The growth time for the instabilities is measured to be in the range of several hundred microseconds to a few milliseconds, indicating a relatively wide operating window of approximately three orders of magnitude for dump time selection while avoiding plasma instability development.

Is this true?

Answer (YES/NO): NO